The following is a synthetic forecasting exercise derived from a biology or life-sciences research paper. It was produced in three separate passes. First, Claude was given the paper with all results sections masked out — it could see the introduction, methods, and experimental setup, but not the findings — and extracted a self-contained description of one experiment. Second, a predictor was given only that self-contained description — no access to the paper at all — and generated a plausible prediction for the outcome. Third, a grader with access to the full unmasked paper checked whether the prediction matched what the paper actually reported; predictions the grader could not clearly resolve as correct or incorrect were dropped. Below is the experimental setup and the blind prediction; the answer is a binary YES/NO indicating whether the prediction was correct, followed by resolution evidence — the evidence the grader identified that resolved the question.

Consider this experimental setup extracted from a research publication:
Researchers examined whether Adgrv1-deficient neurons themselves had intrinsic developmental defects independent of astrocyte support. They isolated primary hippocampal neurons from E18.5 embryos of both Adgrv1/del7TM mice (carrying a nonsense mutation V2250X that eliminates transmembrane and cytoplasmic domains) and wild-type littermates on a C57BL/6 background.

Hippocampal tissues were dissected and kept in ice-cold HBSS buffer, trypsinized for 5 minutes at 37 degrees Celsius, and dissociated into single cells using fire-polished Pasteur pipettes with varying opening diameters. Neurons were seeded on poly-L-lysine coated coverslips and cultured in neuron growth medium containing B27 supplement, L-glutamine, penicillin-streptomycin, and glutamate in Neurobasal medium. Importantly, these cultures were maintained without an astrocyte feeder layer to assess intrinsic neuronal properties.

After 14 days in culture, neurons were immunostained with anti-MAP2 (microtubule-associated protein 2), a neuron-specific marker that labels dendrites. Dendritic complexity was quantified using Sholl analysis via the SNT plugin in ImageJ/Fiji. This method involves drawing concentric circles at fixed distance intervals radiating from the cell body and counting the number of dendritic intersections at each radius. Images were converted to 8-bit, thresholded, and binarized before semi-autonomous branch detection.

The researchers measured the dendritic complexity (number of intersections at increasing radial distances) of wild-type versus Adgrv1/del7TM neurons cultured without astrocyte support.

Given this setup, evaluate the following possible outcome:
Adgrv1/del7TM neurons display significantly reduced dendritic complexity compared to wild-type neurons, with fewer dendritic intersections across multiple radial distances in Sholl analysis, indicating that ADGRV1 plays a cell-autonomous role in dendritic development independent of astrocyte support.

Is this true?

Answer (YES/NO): YES